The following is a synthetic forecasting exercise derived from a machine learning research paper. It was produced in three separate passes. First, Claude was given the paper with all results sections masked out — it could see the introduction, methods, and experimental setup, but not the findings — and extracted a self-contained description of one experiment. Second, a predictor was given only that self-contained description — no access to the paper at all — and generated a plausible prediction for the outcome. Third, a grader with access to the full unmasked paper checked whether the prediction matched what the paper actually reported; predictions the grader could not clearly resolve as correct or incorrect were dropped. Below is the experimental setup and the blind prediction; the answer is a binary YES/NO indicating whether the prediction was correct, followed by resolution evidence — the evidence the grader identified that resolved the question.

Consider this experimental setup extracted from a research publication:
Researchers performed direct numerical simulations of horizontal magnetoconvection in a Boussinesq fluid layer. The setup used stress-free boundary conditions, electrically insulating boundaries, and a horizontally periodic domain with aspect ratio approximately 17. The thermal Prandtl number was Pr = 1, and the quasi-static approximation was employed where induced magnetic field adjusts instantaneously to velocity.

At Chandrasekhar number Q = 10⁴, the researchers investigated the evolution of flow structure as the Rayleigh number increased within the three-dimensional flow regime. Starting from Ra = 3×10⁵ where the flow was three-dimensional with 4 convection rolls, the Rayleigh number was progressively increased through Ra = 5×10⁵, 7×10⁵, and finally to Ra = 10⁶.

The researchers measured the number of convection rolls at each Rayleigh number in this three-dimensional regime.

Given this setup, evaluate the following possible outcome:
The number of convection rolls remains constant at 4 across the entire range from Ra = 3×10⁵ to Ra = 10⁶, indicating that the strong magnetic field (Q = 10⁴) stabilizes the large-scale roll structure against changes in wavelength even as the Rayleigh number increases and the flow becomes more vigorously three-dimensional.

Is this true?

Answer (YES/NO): NO